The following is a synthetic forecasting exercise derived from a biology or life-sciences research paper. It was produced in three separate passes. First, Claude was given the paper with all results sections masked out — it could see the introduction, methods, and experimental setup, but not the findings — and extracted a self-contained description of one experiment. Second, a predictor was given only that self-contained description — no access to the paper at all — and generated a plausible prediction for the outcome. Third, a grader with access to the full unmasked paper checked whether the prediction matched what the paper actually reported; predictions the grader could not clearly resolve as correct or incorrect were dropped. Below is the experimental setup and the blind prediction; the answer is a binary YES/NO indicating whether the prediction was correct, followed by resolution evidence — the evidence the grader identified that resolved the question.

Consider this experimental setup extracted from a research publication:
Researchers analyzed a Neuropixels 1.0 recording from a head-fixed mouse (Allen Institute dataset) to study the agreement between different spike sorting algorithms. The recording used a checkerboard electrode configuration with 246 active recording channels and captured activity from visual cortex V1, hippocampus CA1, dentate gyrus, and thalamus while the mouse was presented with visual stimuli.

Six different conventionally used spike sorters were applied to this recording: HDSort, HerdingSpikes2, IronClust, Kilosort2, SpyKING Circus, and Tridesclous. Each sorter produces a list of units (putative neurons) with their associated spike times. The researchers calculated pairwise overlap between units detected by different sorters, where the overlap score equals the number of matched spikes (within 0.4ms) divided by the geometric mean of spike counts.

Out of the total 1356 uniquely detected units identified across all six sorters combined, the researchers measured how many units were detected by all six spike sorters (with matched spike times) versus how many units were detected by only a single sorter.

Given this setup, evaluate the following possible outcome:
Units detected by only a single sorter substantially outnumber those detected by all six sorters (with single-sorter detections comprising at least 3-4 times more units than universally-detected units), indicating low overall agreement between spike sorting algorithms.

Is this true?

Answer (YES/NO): YES